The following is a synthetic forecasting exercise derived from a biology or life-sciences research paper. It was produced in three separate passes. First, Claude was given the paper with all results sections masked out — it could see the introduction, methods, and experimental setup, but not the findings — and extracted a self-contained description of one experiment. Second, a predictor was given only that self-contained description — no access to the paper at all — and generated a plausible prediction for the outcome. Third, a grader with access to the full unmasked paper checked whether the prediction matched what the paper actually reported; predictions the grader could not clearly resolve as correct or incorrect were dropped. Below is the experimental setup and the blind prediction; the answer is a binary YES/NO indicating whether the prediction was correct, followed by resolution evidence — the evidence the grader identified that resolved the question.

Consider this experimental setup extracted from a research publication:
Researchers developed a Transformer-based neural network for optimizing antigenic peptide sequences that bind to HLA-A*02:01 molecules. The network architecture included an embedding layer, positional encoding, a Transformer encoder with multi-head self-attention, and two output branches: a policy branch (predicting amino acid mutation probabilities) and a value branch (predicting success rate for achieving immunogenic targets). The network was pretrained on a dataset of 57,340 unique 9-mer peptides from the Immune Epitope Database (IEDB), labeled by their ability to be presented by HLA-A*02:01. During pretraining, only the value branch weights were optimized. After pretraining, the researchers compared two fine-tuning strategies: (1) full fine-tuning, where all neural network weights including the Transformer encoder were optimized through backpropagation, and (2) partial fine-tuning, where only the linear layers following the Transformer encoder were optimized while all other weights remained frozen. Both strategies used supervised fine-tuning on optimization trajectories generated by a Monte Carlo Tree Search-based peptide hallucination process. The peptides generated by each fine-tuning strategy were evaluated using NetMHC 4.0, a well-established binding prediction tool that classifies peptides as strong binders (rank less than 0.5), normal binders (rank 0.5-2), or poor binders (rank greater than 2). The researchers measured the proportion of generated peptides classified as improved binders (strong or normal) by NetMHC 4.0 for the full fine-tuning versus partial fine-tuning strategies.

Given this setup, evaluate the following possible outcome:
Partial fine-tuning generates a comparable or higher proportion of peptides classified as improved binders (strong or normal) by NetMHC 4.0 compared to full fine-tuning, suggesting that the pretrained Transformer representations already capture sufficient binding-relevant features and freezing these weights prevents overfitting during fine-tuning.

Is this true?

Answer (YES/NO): NO